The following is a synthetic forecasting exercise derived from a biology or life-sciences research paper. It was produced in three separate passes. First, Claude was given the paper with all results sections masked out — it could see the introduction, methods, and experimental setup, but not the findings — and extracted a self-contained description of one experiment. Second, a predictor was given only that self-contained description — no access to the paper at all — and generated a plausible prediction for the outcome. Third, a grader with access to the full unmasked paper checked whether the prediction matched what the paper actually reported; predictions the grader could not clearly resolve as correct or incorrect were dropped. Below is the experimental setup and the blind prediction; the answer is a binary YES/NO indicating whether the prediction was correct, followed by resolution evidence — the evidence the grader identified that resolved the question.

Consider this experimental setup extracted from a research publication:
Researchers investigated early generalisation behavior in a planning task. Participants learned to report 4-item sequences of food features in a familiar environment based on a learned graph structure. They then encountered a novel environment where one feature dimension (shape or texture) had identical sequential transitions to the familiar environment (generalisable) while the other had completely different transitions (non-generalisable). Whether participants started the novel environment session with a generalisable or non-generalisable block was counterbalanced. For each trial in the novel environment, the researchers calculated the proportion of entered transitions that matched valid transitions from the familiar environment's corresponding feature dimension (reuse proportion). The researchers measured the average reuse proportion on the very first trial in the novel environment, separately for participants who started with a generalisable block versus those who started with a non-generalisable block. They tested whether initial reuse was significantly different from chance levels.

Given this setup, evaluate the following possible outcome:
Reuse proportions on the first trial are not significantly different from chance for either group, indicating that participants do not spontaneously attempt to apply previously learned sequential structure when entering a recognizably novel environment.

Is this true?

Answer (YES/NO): YES